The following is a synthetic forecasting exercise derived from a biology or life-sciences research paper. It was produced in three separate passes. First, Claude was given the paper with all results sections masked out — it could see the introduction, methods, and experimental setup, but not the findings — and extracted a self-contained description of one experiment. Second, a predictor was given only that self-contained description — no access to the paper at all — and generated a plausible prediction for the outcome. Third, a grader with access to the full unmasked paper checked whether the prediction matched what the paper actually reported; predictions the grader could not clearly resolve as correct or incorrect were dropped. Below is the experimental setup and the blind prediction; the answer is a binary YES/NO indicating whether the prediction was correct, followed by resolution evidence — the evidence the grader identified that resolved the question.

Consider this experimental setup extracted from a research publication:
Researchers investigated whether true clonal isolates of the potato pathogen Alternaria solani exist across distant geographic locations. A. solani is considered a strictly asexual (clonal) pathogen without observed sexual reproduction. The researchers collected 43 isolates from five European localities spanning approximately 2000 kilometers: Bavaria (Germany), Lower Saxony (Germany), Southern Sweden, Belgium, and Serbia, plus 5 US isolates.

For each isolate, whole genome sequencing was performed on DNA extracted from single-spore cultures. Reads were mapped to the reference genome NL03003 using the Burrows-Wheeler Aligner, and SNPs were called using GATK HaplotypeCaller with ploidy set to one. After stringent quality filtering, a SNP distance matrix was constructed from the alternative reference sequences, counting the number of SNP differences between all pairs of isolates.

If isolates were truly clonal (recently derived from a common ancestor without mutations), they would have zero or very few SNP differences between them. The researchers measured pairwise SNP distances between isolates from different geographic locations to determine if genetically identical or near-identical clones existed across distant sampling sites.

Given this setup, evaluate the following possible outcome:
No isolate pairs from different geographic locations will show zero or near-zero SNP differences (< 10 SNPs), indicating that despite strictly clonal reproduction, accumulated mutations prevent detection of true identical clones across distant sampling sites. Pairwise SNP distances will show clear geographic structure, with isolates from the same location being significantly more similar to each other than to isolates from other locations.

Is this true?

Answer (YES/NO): NO